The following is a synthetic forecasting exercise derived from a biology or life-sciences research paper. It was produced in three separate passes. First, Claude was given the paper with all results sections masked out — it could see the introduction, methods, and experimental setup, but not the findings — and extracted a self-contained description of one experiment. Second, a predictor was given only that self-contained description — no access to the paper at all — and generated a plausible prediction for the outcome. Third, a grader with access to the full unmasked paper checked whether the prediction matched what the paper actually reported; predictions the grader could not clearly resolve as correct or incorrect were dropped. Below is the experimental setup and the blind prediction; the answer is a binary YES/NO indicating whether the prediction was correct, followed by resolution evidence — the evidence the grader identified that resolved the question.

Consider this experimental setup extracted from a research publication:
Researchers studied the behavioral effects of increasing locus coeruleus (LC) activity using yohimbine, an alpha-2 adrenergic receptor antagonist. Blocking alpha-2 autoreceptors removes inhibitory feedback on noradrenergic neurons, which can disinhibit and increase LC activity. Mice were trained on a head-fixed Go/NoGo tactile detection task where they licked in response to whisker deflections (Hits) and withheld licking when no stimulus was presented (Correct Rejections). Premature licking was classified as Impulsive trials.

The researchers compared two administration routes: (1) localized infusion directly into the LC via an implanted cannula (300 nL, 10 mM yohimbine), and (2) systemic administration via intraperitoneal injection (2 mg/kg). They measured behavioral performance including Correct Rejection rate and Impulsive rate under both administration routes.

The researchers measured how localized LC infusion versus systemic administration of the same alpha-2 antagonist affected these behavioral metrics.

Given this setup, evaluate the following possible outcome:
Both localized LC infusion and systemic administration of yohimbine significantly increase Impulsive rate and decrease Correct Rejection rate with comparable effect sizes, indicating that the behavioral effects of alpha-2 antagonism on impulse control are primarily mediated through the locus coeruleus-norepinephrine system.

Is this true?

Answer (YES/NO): NO